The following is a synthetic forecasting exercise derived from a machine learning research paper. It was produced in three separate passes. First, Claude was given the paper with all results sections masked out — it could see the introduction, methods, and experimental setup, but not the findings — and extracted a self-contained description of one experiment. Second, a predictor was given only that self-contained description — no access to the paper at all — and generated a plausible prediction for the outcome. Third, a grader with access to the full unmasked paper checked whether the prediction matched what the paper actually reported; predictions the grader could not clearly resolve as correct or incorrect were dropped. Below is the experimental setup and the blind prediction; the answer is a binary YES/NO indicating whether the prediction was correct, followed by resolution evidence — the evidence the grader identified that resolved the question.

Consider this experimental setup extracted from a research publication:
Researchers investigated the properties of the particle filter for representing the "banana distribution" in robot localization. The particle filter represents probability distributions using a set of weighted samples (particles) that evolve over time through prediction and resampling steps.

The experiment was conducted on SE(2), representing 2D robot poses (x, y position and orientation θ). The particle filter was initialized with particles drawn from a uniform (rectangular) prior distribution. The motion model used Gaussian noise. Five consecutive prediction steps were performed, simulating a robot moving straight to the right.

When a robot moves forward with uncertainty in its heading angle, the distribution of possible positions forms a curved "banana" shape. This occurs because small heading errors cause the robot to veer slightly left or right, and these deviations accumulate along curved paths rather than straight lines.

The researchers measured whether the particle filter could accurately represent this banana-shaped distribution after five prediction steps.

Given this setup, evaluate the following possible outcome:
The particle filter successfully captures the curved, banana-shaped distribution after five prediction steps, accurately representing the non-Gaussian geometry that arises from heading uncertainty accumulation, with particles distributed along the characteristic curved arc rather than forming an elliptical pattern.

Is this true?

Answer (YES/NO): YES